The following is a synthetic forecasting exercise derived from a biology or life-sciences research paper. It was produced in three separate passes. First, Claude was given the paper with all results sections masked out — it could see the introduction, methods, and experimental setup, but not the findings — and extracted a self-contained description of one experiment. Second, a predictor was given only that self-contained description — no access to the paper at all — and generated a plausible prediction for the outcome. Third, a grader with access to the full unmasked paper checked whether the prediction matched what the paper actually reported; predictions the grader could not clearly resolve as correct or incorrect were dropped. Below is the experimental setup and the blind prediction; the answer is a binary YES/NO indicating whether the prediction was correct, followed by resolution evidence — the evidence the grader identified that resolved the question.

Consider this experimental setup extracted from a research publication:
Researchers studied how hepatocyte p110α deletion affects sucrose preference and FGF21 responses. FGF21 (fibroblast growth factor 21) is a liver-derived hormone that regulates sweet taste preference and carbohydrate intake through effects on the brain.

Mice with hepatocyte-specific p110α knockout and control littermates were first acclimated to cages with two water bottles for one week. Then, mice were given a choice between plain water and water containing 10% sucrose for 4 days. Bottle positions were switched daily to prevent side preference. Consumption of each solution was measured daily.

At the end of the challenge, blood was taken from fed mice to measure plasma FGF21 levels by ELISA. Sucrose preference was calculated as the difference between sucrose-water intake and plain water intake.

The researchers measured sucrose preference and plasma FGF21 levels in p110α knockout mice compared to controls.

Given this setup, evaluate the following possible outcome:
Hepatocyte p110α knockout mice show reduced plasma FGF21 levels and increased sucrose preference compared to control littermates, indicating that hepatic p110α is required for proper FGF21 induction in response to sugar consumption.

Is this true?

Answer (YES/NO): NO